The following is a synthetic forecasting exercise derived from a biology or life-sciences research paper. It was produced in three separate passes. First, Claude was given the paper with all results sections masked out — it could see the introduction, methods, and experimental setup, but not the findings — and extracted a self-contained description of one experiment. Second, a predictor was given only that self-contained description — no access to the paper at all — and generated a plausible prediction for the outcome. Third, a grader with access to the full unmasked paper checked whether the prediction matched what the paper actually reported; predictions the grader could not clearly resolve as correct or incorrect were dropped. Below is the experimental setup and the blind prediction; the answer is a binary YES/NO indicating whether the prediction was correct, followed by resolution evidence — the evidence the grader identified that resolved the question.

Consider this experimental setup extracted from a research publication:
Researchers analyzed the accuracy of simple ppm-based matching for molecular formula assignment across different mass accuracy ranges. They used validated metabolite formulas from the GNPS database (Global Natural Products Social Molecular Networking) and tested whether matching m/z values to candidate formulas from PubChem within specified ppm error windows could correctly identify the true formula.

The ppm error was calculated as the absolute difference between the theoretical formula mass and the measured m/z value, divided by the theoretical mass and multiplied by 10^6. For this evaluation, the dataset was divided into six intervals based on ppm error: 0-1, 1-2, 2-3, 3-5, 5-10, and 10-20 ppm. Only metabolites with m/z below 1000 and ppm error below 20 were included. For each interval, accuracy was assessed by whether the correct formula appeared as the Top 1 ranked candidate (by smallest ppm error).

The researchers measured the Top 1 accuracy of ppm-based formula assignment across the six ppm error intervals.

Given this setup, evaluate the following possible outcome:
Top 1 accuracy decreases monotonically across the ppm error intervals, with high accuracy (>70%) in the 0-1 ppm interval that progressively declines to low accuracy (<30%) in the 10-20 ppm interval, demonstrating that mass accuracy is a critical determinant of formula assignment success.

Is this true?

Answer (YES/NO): NO